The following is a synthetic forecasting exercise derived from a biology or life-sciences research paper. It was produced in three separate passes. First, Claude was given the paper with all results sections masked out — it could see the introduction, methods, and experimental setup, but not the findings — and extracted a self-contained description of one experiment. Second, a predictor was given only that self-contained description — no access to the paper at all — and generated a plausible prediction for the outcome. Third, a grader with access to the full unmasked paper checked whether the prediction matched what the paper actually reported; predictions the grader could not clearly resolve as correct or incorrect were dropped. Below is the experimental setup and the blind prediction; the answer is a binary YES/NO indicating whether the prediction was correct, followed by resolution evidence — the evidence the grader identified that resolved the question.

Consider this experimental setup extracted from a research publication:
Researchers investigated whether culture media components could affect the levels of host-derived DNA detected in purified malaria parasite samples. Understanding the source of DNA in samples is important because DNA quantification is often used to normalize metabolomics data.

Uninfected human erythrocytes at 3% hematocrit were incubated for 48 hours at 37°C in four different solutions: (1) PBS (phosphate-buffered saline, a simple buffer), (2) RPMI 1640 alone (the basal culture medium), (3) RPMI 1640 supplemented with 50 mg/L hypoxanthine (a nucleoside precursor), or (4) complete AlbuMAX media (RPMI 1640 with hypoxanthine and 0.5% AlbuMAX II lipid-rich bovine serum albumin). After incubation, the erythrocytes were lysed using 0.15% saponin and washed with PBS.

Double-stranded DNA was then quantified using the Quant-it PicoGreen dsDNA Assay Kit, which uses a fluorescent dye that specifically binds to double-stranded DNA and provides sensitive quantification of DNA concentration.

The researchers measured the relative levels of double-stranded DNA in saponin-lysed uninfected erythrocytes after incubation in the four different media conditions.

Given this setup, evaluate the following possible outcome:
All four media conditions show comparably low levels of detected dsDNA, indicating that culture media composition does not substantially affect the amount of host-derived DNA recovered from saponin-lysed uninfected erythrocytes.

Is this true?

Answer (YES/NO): NO